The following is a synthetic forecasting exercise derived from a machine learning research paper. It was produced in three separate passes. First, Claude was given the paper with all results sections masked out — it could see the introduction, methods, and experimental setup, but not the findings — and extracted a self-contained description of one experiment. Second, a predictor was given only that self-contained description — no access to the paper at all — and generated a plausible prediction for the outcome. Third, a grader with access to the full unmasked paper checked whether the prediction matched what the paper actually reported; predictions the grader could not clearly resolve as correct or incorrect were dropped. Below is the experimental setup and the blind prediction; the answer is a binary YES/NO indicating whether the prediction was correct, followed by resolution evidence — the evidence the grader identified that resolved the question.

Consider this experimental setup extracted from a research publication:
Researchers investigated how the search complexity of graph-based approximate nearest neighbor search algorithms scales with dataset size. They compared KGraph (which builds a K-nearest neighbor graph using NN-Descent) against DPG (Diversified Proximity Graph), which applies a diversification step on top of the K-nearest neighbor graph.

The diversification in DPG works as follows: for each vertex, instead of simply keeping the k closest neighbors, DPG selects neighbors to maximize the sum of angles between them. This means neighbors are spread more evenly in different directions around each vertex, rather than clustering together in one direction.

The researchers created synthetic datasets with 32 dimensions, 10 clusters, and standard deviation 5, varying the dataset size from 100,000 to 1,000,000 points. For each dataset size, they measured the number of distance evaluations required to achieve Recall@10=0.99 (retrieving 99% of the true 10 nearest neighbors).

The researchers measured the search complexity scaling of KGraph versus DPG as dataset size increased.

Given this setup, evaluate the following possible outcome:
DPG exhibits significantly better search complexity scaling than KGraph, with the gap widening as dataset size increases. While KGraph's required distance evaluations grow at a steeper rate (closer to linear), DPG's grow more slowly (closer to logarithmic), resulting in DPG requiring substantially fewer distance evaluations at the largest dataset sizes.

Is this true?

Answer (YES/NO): NO